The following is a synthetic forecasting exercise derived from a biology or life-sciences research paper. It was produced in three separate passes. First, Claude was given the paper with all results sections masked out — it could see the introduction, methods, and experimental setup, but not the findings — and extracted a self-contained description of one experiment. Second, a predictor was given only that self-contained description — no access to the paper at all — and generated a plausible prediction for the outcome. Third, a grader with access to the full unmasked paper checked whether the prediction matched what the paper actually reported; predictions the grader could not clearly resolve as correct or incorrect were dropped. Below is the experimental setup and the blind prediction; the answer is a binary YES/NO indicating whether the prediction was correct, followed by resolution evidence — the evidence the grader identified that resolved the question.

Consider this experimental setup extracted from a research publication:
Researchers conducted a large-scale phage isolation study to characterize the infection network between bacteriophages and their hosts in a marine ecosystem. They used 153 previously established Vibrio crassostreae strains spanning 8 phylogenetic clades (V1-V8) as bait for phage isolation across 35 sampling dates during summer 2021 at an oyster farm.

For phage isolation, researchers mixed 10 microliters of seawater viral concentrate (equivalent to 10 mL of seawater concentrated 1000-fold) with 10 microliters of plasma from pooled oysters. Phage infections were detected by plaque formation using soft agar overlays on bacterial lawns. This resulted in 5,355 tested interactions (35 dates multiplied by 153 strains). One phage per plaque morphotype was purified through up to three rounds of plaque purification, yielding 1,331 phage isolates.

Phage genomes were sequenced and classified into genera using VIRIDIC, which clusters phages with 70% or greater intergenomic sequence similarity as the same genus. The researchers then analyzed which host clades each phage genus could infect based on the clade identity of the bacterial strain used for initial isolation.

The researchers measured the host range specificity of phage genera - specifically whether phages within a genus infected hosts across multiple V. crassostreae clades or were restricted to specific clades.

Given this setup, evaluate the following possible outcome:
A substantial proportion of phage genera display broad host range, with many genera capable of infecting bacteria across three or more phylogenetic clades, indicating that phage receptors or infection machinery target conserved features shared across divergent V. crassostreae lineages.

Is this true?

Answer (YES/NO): NO